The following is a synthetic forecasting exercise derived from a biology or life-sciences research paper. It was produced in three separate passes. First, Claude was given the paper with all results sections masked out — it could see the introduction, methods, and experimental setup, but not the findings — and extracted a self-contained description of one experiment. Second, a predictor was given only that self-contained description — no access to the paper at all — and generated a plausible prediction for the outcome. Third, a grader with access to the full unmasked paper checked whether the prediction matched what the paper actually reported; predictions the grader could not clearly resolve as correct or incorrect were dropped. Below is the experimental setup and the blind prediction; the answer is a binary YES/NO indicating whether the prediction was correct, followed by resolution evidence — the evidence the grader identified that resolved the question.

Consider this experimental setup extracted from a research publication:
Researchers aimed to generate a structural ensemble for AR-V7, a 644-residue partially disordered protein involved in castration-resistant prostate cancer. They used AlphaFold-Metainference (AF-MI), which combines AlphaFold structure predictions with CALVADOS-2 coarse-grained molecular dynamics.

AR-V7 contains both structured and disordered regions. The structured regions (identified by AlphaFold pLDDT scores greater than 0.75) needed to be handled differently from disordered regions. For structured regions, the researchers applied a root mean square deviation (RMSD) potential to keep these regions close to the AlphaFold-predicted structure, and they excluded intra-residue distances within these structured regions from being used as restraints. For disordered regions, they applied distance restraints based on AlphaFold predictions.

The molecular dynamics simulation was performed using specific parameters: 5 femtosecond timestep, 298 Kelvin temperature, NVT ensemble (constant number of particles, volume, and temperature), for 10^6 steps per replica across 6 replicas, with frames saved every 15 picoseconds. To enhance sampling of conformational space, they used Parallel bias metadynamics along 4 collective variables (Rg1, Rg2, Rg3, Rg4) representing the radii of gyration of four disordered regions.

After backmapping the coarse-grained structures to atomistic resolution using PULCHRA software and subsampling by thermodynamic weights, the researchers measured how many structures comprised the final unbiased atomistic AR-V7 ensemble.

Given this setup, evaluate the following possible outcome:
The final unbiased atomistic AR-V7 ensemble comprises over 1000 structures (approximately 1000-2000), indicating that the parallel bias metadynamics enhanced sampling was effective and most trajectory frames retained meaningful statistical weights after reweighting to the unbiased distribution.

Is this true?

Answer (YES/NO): NO